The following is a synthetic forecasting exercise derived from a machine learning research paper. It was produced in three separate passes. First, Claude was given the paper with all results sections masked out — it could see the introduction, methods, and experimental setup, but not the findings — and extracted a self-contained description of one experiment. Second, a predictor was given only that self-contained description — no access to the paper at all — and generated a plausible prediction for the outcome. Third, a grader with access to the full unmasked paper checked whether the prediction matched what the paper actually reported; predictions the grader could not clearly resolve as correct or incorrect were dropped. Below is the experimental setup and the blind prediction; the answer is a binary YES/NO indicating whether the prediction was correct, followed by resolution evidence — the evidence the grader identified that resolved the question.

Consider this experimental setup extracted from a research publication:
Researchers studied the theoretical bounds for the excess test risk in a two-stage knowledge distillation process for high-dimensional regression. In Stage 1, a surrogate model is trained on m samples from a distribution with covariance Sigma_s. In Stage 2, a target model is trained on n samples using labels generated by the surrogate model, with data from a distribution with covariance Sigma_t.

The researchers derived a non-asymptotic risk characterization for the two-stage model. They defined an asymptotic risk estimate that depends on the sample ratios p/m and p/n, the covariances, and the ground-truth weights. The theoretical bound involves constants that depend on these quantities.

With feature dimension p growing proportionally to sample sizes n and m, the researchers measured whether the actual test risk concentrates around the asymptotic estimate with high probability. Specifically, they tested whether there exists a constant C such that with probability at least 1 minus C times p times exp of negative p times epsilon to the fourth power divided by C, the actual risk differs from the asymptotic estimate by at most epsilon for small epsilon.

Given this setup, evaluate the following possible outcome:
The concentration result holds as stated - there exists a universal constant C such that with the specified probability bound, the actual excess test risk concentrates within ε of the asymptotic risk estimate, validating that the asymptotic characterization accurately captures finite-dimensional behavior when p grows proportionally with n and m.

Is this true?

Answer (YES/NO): YES